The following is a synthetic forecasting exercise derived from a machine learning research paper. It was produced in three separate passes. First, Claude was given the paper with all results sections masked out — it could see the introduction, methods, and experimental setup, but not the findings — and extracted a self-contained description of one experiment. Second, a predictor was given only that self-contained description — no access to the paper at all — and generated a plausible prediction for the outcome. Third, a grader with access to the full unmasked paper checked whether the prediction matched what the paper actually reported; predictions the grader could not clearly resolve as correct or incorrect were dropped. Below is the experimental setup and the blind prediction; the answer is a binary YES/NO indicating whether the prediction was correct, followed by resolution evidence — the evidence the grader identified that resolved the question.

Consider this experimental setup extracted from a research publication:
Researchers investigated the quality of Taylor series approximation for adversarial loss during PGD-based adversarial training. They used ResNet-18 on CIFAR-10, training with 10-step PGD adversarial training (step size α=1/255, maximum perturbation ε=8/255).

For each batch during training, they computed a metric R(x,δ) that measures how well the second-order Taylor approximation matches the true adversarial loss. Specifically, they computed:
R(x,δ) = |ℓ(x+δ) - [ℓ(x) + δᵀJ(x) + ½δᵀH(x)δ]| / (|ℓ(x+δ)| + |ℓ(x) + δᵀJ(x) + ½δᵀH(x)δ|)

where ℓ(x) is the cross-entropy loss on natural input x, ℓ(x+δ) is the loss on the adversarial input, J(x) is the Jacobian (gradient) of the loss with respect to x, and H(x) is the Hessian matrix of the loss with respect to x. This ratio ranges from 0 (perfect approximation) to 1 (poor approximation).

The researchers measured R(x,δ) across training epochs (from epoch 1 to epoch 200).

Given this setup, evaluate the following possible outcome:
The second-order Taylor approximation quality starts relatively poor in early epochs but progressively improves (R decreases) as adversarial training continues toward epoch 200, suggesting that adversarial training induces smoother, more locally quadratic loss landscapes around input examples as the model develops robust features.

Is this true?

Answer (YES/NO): YES